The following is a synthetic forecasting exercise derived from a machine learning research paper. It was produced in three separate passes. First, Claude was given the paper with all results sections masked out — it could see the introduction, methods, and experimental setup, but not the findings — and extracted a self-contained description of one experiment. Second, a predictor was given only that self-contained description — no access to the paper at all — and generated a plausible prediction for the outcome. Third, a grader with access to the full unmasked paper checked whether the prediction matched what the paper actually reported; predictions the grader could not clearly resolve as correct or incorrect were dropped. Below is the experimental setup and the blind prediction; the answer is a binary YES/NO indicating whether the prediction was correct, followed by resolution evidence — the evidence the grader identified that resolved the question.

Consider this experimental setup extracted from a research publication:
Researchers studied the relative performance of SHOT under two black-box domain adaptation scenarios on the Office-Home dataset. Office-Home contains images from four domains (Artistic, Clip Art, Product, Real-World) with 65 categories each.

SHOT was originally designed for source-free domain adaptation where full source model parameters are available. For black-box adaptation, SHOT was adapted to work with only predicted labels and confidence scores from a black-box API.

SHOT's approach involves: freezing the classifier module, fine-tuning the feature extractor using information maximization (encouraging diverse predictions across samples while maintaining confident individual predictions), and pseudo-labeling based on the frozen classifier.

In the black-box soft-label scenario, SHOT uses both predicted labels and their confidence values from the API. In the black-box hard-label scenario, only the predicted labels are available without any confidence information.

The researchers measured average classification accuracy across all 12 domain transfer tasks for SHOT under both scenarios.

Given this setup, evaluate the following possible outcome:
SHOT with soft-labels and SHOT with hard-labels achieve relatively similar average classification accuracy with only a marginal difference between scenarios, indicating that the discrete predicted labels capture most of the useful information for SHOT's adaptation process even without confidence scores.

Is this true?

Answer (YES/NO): YES